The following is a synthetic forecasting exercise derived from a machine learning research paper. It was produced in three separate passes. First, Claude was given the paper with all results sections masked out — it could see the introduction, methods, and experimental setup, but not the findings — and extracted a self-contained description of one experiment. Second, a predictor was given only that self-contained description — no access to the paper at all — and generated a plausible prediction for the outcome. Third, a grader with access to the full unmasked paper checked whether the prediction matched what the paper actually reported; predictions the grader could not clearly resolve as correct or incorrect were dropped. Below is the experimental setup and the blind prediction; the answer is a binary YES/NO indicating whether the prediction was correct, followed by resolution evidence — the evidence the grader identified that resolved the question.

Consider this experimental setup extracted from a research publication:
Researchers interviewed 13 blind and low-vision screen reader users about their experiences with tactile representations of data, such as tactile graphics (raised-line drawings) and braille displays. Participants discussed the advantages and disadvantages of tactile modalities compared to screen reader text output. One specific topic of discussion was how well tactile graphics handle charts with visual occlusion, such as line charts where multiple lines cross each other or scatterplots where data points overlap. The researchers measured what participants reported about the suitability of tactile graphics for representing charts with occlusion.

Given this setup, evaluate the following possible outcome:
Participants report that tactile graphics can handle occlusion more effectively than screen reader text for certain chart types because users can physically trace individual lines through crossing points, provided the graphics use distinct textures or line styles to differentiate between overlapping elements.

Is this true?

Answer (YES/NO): NO